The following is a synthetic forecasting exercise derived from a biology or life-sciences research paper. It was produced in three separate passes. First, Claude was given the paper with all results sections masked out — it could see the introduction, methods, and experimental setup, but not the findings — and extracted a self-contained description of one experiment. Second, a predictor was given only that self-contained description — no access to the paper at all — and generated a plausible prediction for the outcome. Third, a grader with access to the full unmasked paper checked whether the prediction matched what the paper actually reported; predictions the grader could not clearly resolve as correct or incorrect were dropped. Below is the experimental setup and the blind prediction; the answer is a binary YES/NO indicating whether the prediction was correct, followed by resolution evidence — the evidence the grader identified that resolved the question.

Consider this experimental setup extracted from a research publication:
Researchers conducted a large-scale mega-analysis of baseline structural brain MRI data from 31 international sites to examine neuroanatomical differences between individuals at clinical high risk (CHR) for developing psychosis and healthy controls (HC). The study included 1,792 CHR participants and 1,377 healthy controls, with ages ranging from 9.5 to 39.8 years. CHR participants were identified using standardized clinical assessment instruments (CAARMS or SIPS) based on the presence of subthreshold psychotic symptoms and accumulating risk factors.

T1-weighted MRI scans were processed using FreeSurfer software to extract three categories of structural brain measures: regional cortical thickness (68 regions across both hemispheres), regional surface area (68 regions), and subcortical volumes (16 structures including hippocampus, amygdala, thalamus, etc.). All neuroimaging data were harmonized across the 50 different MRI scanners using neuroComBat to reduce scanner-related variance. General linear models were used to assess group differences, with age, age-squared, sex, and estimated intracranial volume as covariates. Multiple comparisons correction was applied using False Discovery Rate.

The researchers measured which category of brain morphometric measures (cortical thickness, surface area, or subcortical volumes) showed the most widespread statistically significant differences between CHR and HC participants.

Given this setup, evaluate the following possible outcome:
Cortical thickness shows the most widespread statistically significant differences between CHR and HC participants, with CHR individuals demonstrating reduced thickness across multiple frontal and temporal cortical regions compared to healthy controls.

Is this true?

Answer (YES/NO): YES